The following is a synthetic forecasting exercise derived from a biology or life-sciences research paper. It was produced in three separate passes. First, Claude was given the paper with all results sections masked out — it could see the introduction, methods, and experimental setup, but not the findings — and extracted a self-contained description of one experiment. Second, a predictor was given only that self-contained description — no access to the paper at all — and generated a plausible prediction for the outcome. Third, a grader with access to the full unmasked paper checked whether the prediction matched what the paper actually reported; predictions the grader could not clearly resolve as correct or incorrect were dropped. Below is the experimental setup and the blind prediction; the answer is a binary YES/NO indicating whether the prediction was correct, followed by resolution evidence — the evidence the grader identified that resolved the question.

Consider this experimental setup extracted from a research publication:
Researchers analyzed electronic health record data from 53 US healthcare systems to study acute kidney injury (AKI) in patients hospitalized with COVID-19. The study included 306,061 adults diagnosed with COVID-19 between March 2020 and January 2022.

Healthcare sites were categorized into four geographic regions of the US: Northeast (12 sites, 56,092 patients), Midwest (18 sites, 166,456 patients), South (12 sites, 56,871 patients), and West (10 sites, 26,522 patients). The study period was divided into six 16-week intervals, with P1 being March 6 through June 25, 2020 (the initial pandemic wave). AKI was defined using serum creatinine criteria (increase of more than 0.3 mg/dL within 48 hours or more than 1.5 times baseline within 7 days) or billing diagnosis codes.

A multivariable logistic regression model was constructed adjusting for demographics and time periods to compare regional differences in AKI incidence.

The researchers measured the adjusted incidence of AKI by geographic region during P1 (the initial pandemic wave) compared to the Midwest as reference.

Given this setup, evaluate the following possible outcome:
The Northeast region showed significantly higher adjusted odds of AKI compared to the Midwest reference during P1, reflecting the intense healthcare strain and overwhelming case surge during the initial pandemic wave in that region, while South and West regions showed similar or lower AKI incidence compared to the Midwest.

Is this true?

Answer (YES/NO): NO